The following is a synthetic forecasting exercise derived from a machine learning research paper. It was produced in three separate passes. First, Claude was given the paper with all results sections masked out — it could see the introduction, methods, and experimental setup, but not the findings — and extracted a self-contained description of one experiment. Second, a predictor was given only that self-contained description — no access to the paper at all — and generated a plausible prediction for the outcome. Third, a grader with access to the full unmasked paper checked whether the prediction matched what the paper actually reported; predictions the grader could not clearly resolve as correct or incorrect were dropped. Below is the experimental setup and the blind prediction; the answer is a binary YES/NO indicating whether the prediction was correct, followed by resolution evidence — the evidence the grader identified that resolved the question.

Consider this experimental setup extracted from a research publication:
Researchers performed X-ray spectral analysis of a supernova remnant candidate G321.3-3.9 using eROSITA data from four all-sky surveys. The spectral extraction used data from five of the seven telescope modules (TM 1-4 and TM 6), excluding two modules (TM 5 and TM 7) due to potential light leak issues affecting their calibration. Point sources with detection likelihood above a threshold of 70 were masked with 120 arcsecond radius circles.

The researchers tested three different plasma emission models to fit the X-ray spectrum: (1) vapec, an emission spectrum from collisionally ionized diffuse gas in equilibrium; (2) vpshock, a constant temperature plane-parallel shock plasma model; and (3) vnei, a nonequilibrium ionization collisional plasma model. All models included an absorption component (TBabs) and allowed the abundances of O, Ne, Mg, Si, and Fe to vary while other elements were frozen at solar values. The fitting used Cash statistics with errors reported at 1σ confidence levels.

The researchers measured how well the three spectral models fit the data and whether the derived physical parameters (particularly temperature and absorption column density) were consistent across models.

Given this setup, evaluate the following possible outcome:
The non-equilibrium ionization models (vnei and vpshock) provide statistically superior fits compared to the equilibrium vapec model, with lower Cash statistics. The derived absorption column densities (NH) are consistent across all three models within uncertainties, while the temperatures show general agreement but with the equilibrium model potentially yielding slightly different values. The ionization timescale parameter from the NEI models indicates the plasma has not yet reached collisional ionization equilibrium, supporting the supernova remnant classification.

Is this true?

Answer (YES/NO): NO